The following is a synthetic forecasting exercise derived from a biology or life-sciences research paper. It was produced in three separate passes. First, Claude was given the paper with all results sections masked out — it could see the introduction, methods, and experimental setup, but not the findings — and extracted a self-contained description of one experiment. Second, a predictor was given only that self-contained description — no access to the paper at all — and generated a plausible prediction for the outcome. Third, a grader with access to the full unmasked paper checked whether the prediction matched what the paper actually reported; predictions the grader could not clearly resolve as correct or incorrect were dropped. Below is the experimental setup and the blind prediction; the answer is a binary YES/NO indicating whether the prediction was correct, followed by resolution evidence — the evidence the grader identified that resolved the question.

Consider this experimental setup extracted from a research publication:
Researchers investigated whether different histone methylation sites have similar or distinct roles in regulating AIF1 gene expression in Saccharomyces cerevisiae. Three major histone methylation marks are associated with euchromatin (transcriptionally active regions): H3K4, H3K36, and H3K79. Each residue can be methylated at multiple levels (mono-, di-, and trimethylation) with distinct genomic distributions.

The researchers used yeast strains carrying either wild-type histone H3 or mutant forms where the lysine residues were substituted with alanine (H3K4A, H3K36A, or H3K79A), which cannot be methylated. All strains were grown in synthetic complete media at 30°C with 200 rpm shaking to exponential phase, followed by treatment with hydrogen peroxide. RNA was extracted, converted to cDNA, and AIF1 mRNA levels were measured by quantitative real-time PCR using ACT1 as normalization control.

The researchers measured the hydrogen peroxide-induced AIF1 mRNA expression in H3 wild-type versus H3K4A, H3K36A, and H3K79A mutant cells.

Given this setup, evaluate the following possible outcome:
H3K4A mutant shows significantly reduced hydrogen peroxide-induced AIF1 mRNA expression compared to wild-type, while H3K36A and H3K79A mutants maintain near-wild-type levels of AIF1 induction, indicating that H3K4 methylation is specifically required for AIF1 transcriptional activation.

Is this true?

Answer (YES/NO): NO